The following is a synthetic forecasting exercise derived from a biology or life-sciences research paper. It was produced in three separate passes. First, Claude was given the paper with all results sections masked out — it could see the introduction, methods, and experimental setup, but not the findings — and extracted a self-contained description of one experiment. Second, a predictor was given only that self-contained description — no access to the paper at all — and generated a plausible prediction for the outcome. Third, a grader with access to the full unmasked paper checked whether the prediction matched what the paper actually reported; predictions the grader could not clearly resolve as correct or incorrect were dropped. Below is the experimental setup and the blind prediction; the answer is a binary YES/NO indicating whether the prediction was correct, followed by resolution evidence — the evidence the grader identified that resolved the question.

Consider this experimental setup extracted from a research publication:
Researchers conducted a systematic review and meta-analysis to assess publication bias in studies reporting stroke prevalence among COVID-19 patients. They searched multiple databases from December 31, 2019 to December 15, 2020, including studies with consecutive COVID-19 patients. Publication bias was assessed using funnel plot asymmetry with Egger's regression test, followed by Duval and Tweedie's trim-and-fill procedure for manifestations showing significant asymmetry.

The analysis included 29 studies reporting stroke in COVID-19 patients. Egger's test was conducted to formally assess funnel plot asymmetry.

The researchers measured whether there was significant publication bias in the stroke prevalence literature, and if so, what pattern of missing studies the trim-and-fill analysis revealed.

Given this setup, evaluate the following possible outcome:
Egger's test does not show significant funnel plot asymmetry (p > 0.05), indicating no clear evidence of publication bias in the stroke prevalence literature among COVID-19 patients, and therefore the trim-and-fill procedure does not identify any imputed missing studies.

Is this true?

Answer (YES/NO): NO